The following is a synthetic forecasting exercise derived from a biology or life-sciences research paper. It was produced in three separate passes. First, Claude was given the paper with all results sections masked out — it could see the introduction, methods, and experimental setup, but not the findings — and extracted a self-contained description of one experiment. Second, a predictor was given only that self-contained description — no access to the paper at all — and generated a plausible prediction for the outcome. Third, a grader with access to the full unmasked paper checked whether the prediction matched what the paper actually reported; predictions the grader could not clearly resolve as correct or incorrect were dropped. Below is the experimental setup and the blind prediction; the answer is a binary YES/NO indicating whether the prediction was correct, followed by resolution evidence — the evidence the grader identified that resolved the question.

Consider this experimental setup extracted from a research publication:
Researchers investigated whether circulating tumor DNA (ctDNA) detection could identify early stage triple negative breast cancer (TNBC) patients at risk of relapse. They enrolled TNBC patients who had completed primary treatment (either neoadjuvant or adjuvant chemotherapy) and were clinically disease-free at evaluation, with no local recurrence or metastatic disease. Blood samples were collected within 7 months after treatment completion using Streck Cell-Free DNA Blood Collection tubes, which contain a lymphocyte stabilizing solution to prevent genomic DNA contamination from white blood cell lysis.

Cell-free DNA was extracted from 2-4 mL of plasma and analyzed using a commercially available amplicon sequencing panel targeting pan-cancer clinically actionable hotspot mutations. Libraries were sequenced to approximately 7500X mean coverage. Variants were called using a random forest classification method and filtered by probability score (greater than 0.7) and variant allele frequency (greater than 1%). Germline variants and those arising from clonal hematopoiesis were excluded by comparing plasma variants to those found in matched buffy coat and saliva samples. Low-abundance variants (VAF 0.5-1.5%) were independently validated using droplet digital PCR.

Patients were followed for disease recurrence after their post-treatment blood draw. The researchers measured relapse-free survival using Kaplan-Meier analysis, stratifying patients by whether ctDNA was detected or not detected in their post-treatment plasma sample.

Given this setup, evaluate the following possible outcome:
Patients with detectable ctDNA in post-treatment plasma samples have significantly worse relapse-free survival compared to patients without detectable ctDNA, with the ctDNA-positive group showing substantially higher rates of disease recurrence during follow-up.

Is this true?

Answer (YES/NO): YES